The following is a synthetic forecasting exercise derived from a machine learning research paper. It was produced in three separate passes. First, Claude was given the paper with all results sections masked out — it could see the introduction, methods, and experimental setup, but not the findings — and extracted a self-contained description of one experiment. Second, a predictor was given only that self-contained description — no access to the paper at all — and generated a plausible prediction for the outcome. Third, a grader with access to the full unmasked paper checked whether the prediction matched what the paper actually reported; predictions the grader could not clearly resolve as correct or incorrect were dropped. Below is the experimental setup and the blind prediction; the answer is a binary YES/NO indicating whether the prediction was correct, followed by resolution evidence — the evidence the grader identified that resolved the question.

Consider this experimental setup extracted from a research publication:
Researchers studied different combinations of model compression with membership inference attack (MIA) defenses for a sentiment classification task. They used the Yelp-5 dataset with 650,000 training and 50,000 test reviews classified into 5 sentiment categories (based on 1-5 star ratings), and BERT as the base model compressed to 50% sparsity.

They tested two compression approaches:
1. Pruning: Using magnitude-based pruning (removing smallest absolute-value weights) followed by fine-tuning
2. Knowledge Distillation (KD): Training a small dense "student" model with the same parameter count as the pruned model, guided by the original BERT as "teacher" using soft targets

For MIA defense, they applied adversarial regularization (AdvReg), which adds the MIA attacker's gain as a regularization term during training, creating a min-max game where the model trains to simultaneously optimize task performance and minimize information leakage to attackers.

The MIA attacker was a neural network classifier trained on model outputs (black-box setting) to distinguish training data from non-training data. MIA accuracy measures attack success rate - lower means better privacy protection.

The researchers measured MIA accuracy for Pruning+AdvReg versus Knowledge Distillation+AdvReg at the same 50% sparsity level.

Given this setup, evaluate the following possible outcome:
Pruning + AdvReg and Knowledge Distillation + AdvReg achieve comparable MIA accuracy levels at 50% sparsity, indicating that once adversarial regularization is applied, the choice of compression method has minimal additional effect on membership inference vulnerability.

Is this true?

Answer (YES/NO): NO